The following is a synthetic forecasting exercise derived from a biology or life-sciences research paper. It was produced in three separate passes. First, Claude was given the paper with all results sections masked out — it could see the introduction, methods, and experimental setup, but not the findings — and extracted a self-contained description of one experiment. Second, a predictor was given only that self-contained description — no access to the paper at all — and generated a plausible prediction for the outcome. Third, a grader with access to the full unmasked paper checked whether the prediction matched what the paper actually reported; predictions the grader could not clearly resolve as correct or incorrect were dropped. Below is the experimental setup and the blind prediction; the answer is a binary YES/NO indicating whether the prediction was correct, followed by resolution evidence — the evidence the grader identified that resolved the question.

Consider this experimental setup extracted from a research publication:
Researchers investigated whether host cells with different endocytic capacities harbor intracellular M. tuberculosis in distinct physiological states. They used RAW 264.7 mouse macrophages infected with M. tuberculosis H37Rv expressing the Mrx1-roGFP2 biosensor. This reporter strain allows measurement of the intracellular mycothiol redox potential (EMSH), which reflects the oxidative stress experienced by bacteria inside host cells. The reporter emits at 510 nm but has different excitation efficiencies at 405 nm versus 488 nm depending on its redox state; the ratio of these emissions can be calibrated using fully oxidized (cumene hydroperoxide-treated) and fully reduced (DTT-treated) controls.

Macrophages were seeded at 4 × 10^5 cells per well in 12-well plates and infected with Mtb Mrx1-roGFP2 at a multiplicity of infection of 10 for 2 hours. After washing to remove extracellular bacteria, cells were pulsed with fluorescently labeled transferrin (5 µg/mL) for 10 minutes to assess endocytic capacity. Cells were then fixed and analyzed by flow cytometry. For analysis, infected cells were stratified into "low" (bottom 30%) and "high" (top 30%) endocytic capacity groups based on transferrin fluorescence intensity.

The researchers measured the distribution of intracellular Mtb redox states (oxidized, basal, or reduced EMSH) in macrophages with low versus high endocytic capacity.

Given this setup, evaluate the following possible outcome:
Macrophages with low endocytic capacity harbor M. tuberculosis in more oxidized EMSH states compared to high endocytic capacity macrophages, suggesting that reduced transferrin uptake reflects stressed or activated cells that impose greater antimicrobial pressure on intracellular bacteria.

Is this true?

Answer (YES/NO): NO